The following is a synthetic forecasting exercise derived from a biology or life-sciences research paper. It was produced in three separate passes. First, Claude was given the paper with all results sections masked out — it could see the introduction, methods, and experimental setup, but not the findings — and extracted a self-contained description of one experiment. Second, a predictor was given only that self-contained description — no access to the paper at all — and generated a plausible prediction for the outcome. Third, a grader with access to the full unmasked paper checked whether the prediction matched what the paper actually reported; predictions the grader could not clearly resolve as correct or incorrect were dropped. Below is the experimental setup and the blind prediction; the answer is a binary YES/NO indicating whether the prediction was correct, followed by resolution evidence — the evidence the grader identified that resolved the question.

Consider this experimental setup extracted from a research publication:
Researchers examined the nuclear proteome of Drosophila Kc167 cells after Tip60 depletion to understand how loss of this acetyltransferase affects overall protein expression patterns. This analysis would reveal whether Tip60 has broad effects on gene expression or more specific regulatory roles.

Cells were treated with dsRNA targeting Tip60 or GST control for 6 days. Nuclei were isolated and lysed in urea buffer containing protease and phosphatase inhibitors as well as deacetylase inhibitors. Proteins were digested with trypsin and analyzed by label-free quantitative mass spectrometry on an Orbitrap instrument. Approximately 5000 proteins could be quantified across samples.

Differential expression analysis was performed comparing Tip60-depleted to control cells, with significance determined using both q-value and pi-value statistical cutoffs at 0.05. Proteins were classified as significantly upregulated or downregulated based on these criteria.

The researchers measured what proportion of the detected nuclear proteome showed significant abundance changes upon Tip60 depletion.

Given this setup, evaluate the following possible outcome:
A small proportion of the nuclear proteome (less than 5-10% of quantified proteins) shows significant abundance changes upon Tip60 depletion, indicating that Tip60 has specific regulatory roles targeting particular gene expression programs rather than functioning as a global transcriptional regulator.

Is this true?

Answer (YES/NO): NO